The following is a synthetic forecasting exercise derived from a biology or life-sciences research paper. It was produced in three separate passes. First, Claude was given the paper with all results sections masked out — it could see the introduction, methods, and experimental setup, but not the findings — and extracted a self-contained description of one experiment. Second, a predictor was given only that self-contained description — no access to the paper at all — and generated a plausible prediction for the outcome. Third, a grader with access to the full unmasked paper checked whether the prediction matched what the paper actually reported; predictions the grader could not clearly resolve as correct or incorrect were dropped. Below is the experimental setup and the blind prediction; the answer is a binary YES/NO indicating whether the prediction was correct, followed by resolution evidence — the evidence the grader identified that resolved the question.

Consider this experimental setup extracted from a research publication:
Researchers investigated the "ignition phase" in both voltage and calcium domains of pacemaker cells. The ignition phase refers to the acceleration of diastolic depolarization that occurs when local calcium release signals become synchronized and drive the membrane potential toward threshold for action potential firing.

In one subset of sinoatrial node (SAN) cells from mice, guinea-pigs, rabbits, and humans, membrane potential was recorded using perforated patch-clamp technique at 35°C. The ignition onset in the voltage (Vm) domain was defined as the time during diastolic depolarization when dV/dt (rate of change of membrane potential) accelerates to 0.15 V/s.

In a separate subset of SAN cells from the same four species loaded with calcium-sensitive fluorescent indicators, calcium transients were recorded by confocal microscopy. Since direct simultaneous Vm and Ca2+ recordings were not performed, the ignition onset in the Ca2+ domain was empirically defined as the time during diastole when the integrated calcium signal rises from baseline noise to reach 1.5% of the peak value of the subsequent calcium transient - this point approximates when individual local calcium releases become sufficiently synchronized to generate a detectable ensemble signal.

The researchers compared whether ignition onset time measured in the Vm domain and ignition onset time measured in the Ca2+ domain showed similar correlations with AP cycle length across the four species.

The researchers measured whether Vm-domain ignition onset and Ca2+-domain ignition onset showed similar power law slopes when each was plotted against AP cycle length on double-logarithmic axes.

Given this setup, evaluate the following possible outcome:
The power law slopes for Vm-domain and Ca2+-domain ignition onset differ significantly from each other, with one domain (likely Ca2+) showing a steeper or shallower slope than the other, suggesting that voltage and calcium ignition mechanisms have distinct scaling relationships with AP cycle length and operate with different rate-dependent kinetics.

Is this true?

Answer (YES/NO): NO